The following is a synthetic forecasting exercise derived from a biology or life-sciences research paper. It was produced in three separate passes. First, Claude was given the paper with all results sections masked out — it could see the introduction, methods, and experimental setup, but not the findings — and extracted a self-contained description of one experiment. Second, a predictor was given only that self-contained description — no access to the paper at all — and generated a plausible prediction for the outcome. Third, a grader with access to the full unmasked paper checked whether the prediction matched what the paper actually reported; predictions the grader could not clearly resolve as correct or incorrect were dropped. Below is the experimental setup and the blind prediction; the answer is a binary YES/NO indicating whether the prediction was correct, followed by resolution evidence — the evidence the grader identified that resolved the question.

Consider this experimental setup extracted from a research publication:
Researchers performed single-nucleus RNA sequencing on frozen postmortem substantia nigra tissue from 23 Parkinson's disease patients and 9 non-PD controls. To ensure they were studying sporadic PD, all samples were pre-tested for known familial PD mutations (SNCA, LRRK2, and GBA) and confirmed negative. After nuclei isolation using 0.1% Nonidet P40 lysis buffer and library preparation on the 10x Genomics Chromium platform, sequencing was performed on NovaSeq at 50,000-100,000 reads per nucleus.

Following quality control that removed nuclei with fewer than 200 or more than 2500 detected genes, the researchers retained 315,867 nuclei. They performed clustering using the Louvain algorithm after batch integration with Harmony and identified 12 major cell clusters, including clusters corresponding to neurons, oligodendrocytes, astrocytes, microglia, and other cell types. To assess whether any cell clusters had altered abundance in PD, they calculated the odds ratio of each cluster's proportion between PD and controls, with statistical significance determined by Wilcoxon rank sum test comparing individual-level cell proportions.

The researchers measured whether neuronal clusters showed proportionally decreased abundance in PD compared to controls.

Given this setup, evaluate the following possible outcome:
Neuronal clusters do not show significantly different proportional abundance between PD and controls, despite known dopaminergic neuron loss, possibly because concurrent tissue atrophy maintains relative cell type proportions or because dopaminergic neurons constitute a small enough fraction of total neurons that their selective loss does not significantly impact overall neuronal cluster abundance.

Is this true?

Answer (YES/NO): NO